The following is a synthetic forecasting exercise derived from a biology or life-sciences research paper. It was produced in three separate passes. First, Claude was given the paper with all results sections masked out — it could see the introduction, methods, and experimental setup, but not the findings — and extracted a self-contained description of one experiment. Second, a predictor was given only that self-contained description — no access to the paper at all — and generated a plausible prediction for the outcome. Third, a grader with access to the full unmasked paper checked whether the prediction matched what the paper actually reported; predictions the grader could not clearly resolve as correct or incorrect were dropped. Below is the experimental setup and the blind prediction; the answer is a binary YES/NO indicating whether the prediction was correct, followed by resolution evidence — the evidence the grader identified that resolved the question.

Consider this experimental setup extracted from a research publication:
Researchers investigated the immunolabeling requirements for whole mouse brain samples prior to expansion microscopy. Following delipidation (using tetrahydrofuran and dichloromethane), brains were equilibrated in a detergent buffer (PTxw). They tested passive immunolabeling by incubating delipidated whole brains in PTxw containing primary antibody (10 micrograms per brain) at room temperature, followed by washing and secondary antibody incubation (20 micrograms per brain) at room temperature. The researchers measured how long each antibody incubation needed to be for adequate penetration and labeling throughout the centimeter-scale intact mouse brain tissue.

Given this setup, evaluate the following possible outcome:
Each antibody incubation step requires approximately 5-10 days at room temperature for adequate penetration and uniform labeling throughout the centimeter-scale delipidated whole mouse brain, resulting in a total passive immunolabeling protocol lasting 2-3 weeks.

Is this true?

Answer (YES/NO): NO